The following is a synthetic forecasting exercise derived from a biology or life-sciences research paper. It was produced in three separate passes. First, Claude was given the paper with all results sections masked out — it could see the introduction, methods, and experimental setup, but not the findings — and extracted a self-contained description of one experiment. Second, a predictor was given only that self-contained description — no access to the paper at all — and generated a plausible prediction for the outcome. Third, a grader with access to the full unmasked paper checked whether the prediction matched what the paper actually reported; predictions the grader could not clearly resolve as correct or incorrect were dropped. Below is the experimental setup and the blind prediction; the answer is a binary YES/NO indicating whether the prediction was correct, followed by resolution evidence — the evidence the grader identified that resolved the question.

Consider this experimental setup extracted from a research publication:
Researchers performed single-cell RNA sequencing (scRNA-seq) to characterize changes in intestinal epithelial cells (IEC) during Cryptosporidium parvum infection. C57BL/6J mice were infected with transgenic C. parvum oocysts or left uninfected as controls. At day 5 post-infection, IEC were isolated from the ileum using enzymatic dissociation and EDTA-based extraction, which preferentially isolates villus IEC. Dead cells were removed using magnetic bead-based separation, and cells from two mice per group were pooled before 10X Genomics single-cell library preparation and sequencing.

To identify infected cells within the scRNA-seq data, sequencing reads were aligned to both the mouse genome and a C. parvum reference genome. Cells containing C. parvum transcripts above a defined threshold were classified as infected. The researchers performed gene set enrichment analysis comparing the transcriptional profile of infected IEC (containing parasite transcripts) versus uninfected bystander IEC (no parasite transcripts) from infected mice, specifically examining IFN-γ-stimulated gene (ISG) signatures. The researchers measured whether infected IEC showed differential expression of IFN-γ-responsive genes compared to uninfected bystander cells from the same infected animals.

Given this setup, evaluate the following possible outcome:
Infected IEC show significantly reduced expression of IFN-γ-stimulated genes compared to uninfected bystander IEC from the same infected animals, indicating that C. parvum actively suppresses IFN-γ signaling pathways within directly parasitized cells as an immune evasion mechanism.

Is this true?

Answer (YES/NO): NO